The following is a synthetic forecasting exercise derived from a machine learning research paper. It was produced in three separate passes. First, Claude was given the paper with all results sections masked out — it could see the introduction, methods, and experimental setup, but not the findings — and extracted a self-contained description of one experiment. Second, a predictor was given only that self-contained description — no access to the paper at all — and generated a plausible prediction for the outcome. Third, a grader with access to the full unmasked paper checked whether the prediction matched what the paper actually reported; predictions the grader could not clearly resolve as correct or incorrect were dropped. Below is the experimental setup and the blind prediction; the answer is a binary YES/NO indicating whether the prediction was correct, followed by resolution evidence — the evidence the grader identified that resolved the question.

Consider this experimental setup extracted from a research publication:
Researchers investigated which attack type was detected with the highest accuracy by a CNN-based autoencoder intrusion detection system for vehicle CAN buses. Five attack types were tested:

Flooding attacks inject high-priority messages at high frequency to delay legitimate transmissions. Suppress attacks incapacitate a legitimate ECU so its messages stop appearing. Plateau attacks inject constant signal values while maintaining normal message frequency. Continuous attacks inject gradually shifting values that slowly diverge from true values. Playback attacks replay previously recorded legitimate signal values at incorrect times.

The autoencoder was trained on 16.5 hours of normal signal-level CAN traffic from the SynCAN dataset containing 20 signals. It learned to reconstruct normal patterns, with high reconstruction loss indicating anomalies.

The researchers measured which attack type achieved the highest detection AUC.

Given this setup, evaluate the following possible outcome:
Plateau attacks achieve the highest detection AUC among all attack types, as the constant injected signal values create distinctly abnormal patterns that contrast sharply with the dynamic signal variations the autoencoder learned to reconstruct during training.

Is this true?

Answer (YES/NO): NO